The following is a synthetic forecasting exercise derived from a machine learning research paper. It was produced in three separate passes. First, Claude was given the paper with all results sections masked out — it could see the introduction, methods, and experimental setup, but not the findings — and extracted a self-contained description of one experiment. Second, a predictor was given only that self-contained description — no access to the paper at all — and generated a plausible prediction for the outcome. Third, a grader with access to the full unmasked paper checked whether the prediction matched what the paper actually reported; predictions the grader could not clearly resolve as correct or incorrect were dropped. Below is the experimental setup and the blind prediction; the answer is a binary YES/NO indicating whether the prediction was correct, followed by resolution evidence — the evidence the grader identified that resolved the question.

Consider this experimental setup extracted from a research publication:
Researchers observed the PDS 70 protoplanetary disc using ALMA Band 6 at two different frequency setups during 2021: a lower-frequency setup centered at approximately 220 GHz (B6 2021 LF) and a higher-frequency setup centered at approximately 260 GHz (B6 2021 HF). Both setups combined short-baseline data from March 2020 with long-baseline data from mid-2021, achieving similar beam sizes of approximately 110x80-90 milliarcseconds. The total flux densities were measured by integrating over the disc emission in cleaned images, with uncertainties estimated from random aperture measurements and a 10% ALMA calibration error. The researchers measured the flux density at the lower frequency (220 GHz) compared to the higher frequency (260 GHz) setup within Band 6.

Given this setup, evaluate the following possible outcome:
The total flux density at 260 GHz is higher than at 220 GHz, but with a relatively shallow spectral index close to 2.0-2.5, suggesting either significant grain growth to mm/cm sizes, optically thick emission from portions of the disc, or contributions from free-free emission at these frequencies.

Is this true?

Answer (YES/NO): NO